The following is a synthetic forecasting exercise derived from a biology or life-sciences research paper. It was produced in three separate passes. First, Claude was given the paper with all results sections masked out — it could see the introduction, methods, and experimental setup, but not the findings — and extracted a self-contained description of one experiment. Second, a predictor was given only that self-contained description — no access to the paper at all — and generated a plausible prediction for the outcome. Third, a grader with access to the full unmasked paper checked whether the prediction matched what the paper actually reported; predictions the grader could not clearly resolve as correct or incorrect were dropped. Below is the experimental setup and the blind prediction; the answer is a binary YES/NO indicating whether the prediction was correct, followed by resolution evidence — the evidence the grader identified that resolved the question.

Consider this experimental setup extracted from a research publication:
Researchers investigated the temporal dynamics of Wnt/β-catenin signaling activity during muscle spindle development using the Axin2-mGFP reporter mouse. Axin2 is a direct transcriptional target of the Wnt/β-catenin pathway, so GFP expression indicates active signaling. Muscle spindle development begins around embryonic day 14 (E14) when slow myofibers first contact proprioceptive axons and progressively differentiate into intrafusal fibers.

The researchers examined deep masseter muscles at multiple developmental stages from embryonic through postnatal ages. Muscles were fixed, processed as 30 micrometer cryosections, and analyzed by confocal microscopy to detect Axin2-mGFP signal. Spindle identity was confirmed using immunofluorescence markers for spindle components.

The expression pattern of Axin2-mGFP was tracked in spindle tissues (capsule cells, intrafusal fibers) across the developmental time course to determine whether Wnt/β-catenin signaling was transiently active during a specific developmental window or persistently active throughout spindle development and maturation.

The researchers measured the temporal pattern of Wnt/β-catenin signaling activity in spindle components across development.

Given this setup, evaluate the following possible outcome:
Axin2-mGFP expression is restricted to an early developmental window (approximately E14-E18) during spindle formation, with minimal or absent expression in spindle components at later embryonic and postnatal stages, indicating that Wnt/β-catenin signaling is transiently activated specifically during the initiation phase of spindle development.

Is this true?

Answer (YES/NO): NO